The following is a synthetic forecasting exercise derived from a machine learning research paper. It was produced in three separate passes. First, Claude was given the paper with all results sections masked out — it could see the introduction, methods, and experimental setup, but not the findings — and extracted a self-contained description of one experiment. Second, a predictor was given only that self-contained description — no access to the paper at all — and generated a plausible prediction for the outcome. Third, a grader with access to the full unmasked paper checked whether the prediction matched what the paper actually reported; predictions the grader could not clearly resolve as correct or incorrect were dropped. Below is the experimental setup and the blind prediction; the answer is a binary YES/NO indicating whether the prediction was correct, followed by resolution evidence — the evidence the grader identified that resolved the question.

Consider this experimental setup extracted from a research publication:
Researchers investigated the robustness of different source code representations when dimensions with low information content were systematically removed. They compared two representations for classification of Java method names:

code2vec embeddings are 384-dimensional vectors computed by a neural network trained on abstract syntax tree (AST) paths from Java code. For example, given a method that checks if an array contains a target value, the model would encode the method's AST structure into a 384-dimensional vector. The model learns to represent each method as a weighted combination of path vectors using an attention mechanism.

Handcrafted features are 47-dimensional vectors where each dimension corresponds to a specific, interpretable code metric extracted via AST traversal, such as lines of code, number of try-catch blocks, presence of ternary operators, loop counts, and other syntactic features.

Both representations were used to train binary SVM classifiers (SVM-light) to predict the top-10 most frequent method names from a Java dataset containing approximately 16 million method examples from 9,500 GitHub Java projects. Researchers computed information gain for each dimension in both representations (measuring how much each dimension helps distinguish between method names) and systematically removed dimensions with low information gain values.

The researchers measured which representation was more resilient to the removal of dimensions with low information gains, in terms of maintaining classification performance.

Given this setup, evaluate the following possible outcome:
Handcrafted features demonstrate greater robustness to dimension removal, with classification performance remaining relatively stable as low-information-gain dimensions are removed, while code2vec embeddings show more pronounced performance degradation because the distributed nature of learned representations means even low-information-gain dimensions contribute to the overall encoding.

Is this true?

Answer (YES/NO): NO